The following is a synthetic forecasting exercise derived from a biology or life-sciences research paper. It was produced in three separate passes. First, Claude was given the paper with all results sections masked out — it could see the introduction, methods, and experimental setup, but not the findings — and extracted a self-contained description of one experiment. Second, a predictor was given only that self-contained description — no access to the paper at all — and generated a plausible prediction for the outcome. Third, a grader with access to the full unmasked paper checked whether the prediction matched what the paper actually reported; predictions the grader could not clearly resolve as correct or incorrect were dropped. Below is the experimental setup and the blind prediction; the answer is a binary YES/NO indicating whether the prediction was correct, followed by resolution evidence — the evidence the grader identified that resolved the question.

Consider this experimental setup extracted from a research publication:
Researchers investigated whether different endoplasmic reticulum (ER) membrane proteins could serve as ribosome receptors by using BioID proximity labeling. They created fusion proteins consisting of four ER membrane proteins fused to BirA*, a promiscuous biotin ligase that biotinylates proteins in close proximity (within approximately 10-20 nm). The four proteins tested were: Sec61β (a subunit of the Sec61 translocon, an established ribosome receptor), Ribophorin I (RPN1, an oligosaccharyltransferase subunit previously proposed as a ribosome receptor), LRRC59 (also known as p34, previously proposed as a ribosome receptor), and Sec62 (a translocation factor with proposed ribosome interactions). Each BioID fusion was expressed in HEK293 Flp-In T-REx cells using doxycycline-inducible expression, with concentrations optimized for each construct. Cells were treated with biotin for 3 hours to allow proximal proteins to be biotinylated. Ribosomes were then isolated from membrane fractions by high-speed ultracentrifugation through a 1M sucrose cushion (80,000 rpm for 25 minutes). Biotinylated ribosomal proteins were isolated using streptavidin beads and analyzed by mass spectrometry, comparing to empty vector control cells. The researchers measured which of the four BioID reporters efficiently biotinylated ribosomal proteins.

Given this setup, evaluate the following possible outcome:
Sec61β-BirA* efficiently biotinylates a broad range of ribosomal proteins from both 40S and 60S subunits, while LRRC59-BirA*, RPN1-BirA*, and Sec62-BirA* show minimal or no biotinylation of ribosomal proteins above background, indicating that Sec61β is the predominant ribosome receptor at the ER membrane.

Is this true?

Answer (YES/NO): NO